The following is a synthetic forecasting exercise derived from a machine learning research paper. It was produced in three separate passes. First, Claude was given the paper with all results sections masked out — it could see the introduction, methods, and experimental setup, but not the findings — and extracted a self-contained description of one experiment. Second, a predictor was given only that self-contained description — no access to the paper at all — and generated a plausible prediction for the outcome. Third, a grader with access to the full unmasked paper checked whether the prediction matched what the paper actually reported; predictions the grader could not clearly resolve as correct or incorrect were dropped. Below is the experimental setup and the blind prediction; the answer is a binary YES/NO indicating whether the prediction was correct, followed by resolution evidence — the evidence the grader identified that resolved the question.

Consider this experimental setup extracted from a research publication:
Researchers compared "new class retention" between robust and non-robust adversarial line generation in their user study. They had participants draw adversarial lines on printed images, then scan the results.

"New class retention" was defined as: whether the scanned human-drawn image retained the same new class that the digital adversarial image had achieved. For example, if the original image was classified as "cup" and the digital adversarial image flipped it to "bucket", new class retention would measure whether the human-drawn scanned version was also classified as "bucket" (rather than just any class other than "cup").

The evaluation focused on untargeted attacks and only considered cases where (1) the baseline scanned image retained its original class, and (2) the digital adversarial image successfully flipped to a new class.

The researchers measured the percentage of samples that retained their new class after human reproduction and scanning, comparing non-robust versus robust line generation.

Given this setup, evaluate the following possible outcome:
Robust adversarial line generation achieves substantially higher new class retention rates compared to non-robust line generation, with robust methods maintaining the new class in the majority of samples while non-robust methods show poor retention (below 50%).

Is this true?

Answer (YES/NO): NO